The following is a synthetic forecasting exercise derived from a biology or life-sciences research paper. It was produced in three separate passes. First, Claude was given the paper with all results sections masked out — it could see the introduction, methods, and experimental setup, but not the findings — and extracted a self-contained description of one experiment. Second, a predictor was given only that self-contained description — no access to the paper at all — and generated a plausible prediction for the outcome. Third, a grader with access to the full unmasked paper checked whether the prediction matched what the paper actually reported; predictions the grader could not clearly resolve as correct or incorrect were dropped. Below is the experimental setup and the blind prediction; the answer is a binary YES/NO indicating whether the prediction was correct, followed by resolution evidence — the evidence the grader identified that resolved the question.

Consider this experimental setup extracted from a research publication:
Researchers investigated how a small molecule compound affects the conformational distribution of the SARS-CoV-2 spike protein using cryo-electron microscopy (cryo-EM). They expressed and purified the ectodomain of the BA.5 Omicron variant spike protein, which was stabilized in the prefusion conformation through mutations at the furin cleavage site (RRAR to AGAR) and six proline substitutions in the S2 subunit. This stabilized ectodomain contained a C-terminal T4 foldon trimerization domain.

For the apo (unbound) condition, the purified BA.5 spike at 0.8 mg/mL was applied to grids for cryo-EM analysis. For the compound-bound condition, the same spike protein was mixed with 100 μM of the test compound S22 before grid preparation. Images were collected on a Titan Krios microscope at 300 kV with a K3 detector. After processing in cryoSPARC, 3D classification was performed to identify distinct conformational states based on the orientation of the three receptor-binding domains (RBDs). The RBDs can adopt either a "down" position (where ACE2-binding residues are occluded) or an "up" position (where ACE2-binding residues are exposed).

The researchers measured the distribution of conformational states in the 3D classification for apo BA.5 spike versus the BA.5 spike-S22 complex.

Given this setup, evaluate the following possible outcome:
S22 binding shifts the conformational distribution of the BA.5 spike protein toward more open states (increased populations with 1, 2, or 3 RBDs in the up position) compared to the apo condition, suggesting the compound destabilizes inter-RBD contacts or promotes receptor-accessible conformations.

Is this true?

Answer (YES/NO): NO